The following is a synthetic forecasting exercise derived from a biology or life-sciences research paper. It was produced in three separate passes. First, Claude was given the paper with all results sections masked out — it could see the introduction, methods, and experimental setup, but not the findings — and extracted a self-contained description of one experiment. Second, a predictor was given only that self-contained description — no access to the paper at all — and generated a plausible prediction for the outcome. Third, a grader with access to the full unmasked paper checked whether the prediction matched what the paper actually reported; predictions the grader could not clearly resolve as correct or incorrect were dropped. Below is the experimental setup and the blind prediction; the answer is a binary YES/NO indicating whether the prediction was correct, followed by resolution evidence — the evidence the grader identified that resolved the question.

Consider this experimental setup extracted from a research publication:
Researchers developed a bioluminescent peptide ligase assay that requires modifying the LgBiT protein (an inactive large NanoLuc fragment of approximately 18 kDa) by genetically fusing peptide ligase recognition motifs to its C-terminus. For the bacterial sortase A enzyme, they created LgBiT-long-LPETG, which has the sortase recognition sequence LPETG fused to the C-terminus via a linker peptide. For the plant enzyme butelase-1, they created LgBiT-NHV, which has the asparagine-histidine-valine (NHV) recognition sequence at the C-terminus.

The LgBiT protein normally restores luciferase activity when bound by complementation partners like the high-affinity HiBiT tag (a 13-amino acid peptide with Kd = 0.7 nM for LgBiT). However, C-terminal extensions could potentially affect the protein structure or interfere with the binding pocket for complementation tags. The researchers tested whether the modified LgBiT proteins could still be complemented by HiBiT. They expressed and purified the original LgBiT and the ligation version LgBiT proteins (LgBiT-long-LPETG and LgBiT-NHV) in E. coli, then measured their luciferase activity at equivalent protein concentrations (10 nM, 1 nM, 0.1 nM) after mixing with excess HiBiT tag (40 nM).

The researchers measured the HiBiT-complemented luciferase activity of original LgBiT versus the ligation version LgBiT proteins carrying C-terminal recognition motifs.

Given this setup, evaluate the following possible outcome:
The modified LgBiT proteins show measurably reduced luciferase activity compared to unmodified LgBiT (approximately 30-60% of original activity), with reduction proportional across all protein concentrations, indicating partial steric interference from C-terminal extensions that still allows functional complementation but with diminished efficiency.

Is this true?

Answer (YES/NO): NO